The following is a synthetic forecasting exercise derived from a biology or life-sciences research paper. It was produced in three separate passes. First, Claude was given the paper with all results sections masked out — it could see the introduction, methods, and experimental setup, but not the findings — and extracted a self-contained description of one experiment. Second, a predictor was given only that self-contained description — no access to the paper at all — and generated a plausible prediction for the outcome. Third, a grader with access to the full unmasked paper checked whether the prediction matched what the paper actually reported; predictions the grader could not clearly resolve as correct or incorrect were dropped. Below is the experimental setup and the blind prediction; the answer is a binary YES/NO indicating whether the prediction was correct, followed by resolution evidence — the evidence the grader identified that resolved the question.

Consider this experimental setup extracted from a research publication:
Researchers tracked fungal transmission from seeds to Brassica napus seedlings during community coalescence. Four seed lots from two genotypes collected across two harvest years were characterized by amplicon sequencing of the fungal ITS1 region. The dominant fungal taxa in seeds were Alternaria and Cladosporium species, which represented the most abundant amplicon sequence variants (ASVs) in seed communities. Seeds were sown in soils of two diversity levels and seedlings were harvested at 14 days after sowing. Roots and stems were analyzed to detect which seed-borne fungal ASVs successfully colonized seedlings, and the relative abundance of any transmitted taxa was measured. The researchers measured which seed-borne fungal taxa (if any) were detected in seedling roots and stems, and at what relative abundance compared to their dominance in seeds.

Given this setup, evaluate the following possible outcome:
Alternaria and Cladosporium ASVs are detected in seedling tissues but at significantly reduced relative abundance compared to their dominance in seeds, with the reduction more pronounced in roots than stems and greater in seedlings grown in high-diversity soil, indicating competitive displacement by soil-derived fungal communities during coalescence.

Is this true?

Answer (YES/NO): NO